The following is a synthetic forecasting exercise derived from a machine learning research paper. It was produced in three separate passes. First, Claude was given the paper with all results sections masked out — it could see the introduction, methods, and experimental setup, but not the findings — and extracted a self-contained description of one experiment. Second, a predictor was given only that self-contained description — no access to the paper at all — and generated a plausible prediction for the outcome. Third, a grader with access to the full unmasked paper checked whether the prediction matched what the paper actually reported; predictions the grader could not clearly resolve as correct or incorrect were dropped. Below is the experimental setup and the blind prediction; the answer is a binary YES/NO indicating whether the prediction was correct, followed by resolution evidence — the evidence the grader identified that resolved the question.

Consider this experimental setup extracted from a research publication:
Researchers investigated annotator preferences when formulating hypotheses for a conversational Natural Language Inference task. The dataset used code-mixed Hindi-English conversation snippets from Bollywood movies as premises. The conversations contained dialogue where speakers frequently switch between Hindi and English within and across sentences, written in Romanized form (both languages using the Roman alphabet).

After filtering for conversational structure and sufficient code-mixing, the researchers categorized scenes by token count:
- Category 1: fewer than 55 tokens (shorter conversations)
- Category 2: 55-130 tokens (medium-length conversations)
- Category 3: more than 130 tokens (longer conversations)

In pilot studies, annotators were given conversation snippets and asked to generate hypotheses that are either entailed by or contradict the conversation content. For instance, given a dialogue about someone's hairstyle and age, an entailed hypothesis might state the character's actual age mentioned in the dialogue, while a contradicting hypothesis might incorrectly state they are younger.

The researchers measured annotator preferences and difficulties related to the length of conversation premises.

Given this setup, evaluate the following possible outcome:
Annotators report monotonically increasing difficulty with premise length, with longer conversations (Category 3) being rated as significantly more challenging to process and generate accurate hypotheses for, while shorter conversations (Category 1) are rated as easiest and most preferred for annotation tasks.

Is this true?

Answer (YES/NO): NO